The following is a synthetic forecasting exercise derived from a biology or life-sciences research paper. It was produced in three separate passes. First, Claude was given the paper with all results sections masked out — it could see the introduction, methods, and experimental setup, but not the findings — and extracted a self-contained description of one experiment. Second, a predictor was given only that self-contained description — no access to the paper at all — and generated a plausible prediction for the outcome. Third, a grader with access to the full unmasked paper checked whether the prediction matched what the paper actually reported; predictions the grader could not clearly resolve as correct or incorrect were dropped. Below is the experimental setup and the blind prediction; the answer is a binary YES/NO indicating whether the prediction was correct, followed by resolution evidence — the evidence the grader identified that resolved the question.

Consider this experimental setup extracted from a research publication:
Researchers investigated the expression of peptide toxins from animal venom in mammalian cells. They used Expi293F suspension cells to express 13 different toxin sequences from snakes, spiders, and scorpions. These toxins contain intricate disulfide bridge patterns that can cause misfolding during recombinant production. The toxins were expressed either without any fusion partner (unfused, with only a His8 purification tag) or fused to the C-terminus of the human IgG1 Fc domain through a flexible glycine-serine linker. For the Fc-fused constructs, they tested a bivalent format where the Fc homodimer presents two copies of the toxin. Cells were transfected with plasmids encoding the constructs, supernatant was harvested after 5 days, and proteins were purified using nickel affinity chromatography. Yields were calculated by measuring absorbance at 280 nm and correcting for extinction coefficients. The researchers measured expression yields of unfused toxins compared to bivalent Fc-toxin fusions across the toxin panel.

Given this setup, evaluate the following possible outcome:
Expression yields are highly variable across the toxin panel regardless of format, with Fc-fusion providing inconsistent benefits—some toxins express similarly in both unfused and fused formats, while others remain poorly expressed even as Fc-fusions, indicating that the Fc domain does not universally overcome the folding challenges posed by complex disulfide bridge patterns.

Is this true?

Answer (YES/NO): NO